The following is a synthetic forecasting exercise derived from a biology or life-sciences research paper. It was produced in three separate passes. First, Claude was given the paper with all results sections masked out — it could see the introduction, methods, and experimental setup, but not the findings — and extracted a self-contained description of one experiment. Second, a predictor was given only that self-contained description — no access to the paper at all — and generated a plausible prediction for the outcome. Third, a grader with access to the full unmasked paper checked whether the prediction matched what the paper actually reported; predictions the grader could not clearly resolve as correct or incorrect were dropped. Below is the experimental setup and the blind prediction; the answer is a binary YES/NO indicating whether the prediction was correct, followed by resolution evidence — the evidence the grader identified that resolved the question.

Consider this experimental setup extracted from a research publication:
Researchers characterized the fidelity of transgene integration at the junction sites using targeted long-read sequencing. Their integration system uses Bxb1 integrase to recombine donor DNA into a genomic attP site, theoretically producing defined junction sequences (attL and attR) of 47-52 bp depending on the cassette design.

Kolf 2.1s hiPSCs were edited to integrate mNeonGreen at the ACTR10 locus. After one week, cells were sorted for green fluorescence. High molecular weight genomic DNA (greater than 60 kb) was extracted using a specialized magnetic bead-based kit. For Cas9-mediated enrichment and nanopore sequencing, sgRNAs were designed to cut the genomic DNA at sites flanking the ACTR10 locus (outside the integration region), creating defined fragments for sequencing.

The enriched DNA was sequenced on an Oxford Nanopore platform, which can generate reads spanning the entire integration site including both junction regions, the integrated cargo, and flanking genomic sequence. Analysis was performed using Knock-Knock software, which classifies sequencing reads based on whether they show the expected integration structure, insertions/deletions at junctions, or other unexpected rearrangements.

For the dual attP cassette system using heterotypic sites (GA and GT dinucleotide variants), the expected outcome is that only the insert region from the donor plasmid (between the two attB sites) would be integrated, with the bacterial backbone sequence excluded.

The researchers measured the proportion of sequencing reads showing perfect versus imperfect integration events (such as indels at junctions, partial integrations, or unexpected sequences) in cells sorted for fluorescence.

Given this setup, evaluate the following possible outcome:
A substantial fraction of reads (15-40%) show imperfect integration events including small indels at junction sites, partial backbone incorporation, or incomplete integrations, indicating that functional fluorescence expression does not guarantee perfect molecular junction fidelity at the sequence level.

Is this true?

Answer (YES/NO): NO